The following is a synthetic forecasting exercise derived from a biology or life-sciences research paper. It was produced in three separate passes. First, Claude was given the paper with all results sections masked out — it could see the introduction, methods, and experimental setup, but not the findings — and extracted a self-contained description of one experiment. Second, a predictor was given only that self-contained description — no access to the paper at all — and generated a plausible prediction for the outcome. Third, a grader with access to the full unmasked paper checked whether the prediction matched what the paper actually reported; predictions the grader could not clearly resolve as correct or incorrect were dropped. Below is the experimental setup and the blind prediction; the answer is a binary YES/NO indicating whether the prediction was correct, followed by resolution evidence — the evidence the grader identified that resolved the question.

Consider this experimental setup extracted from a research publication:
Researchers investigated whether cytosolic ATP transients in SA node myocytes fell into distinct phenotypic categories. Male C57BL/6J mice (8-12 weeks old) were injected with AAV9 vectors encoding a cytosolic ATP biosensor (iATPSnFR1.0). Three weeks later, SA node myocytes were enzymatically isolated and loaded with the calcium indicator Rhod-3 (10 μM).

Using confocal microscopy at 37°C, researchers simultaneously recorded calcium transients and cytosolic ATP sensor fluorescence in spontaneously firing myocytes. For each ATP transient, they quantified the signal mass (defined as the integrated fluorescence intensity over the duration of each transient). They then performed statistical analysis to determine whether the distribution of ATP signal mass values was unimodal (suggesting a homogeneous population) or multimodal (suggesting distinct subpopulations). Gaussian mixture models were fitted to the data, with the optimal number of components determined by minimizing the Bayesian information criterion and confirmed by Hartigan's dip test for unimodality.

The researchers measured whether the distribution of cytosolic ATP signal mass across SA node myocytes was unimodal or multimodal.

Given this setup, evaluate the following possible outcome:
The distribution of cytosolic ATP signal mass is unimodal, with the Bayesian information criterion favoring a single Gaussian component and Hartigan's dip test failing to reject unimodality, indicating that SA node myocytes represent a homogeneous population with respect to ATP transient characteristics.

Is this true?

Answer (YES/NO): NO